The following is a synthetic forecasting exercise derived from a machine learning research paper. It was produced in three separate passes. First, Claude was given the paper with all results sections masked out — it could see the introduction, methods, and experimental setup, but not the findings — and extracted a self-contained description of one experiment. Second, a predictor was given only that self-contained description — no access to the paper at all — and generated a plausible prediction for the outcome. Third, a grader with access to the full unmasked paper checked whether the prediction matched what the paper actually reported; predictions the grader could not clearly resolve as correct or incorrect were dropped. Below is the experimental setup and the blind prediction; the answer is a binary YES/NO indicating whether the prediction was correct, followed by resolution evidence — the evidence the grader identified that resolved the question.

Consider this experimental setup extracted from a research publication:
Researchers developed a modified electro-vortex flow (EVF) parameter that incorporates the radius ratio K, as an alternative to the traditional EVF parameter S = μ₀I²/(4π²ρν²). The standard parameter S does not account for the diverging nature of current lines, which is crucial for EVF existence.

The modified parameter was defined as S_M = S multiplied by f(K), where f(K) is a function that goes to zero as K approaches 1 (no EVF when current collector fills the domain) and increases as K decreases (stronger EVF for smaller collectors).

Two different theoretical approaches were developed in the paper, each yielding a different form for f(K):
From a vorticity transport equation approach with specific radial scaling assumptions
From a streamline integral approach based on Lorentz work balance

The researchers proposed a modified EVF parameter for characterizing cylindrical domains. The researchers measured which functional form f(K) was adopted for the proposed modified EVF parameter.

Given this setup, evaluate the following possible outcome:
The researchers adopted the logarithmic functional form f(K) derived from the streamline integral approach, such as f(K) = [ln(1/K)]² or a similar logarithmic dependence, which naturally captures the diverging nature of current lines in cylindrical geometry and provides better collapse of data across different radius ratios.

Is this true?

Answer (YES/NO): NO